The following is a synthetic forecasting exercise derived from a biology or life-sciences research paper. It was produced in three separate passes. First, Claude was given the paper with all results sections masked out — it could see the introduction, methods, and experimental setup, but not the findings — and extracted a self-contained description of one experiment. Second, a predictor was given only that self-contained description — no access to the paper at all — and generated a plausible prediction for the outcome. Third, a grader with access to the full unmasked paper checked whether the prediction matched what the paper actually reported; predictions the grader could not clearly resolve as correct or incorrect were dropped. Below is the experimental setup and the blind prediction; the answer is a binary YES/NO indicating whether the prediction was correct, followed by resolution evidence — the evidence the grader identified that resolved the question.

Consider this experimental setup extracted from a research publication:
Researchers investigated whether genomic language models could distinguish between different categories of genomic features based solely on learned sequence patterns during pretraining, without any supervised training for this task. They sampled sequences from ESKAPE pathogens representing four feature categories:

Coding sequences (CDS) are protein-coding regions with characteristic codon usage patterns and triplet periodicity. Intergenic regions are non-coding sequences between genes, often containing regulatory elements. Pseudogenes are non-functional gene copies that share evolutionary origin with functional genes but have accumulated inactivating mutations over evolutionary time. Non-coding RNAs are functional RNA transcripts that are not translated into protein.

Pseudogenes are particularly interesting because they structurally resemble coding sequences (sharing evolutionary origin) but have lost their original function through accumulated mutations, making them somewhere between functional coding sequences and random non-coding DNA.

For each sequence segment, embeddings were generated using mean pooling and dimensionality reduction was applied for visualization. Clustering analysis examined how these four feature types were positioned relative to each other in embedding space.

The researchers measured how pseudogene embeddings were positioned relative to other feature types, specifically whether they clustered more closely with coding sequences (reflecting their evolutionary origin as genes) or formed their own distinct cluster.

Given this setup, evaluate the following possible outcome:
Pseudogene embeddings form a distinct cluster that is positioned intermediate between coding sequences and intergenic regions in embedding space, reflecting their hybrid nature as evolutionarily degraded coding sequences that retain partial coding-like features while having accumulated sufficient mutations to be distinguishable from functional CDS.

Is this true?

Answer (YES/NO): NO